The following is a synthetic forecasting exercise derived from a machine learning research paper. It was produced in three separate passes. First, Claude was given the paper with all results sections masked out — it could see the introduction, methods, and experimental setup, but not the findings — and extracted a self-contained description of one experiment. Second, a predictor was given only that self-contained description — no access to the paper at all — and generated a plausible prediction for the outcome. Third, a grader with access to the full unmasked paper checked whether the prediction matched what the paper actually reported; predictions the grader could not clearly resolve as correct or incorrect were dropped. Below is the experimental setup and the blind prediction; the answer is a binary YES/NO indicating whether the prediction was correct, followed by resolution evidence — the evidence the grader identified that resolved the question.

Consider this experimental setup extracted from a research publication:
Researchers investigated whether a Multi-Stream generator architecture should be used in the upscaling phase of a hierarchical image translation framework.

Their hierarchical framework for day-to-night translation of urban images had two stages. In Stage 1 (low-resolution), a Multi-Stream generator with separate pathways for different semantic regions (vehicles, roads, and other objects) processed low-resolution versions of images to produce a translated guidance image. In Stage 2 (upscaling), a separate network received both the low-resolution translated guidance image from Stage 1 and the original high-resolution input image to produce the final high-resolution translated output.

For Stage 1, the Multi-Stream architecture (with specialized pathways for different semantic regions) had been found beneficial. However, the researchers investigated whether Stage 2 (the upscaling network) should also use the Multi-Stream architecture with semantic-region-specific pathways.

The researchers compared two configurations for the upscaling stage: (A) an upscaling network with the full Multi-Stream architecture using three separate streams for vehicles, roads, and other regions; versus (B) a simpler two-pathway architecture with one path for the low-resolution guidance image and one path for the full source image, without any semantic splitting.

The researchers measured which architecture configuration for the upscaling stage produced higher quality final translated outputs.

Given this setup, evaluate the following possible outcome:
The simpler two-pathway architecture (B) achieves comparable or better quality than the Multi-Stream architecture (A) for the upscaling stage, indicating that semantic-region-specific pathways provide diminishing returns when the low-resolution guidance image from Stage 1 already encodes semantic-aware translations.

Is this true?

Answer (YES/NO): YES